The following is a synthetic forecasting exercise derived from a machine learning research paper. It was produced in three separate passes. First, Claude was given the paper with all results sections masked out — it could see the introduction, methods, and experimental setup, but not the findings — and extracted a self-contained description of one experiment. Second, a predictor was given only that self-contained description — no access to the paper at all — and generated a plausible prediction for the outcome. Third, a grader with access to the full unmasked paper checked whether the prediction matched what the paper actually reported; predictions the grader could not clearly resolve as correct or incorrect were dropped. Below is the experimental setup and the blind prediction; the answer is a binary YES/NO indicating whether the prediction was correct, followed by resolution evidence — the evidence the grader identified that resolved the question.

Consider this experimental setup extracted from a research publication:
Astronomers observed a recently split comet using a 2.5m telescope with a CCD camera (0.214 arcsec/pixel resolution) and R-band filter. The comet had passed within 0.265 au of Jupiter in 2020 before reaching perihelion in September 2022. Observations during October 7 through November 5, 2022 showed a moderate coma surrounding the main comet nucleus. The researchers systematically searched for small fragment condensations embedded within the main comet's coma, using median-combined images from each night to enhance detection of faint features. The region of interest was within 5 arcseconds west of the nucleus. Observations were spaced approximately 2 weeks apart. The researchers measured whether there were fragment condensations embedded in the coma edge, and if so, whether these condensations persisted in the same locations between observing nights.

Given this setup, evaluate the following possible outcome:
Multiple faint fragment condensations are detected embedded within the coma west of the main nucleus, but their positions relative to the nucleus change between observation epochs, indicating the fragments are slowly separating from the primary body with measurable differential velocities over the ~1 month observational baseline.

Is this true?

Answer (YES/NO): NO